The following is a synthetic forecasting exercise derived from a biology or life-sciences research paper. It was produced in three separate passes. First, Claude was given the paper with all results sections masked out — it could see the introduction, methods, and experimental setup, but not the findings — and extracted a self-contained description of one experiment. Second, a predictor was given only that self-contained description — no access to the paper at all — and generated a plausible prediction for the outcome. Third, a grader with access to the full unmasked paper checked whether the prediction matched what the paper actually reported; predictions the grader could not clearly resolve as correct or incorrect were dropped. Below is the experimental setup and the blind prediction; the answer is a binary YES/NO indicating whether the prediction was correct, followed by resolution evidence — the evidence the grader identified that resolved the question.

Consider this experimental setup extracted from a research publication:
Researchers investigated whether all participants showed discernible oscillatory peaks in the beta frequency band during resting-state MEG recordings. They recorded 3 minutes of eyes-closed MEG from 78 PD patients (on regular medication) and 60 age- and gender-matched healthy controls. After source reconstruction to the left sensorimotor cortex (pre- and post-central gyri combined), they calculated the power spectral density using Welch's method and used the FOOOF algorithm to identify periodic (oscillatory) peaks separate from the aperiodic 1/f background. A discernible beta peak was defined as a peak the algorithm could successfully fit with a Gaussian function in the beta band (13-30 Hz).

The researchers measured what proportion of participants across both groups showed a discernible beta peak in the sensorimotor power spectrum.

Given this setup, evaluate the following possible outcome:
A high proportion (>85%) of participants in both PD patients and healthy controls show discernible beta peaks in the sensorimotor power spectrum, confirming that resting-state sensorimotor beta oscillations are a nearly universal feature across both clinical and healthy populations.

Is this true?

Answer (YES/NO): YES